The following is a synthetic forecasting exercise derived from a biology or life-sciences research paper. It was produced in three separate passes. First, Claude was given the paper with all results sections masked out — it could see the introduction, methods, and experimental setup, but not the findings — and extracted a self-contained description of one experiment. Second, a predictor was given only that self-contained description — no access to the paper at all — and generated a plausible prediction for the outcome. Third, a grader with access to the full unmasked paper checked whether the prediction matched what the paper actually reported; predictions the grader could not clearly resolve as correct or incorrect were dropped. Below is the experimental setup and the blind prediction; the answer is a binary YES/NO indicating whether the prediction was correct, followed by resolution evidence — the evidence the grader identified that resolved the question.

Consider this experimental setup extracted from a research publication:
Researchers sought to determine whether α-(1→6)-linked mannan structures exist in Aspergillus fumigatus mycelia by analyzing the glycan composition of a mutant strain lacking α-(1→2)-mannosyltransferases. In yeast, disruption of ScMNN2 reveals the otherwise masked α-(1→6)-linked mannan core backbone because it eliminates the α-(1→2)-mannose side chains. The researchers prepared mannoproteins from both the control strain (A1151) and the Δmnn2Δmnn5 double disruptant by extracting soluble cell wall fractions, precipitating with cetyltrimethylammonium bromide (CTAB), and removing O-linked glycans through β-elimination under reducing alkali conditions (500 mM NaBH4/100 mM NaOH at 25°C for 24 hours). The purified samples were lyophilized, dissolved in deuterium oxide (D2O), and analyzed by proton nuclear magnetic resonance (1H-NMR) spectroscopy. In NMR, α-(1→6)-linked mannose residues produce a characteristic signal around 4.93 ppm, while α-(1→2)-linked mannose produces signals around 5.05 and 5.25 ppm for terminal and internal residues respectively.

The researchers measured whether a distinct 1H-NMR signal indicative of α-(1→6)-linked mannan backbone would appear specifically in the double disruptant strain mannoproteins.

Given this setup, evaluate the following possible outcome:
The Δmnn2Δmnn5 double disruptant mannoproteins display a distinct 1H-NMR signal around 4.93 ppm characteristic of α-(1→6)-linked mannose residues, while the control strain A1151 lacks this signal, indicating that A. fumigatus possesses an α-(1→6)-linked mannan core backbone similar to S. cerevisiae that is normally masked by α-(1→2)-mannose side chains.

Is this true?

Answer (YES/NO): YES